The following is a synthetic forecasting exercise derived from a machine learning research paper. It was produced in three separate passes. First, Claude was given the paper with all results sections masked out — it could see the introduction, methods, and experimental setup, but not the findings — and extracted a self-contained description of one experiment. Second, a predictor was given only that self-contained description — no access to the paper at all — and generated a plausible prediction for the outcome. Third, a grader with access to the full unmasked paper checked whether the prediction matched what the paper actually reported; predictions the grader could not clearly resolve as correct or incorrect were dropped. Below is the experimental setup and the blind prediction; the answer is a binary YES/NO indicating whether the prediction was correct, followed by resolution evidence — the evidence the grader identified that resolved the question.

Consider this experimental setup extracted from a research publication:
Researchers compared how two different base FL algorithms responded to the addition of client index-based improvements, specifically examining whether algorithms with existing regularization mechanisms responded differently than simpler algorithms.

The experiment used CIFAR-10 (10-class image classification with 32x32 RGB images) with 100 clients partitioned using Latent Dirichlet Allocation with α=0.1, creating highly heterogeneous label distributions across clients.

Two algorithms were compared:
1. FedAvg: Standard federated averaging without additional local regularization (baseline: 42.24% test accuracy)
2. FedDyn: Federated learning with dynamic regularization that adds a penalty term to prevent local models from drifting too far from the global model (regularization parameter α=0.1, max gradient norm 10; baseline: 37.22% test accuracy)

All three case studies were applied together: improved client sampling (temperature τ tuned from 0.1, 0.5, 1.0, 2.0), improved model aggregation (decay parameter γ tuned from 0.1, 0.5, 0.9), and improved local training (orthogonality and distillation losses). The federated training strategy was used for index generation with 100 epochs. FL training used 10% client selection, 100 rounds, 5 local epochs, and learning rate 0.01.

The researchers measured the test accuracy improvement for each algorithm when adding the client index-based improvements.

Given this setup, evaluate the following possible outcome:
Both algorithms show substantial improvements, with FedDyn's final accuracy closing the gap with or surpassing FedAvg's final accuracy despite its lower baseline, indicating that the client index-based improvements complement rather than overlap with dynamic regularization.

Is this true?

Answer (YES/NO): YES